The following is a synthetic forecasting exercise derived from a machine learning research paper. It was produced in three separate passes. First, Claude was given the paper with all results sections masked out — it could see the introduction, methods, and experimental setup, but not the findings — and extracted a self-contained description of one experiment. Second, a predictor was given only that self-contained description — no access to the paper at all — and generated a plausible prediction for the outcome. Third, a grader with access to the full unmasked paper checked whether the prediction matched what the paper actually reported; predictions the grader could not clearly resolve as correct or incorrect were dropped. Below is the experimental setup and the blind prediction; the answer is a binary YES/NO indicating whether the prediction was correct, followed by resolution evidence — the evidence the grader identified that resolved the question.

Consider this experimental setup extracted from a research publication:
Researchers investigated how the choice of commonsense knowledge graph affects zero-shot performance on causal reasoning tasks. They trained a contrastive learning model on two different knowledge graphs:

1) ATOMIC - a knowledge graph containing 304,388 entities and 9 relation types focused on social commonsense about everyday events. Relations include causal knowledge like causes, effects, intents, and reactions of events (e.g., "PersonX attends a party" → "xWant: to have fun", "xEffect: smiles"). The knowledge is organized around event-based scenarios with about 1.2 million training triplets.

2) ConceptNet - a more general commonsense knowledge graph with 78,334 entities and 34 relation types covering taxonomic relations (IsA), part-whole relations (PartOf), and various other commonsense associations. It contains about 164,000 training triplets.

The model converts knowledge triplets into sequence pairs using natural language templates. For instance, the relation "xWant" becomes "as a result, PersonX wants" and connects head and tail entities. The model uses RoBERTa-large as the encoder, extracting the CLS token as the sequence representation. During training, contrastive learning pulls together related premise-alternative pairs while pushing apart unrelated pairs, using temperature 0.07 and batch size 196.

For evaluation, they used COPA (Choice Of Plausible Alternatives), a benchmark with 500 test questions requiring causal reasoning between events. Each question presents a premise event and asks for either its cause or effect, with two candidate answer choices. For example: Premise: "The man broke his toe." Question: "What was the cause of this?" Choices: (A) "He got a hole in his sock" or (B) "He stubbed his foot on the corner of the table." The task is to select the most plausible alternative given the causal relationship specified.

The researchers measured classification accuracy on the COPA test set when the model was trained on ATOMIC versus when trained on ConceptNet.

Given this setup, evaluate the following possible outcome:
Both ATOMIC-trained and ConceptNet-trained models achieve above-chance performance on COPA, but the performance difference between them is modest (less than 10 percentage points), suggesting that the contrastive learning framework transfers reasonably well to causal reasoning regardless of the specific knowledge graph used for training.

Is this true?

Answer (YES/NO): YES